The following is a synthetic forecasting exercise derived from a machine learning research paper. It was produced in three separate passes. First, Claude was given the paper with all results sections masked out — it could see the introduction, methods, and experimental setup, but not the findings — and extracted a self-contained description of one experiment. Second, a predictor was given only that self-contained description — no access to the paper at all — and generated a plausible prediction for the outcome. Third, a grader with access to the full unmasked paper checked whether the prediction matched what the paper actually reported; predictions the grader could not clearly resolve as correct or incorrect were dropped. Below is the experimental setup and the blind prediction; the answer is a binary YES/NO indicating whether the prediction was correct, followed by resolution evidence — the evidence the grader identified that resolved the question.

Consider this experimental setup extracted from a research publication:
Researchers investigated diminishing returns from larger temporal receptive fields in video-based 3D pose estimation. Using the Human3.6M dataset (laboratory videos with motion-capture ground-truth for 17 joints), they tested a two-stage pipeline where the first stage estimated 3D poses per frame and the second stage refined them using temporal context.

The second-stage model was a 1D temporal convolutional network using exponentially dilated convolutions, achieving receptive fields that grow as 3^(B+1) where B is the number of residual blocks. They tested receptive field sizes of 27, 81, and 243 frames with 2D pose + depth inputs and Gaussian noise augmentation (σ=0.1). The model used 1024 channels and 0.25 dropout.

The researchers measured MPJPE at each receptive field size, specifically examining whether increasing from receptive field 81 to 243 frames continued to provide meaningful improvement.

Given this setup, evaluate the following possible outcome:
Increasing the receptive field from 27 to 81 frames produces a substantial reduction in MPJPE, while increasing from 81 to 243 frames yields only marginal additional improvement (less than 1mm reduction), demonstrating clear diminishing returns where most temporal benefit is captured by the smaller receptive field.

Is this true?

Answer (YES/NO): NO